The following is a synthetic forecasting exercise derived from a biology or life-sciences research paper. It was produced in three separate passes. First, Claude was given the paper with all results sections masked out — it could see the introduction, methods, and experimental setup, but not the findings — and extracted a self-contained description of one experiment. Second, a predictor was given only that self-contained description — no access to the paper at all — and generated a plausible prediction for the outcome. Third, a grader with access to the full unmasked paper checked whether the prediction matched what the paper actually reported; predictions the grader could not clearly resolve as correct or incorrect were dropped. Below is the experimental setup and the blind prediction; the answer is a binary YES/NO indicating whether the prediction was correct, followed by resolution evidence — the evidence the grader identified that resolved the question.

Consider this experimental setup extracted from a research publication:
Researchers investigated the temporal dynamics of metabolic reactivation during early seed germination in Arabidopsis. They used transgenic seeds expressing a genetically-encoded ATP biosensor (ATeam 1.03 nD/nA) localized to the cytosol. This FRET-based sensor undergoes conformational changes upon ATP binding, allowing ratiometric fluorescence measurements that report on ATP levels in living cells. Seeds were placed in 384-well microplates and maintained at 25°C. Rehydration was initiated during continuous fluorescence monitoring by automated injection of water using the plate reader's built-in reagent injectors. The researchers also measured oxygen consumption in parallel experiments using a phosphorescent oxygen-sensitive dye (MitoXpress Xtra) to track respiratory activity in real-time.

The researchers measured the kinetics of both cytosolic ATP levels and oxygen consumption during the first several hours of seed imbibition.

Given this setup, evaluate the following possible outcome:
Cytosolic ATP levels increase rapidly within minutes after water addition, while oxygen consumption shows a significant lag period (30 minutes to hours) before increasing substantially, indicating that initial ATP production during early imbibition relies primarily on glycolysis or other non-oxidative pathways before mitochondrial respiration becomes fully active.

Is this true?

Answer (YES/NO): NO